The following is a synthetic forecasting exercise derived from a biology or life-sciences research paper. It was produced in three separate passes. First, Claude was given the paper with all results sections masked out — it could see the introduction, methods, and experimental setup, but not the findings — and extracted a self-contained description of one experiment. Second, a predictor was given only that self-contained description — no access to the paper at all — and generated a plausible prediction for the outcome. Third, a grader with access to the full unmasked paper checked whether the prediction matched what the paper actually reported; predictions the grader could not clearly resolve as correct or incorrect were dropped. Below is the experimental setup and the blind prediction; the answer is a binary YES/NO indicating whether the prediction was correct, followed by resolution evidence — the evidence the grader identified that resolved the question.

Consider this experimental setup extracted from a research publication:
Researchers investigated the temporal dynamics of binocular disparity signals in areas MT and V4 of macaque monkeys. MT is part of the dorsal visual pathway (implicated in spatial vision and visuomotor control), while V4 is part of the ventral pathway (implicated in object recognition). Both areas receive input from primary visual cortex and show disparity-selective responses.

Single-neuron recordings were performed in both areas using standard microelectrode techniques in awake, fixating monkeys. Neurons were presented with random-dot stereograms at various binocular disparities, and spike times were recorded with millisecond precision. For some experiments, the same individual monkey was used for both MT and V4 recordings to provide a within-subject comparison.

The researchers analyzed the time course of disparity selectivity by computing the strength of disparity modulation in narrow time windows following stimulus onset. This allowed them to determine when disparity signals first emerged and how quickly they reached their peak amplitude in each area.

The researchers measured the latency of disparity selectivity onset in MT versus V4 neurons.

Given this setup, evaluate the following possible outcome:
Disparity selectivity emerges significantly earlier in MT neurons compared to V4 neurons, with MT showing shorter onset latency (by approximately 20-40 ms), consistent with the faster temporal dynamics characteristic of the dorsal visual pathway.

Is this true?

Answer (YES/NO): YES